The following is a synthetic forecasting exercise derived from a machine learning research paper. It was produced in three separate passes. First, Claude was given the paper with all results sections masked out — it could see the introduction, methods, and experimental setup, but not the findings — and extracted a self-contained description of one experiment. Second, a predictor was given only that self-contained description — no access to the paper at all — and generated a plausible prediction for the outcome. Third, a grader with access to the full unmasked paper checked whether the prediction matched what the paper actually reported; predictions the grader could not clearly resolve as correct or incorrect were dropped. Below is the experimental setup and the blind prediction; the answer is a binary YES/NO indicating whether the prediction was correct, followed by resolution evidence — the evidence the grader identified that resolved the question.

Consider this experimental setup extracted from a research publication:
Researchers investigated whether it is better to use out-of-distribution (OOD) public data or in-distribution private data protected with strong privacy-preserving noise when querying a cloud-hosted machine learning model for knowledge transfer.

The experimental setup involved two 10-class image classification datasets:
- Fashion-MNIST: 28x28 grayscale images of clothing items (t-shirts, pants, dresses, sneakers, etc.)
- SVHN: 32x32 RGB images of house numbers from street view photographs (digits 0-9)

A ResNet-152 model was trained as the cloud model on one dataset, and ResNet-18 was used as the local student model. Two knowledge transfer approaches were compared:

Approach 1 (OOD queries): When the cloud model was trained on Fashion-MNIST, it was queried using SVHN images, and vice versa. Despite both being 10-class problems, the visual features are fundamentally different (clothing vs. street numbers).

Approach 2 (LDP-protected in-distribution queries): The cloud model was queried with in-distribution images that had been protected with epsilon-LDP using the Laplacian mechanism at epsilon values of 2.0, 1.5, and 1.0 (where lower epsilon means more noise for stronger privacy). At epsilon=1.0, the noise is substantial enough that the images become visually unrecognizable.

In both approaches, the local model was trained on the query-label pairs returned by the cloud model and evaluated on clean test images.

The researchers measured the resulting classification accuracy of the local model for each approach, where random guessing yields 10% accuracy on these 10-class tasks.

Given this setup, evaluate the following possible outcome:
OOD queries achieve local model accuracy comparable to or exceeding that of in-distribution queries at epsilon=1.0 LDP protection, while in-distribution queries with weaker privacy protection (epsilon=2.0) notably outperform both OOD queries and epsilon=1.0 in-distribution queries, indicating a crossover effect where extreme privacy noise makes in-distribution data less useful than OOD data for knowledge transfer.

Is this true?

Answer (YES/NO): NO